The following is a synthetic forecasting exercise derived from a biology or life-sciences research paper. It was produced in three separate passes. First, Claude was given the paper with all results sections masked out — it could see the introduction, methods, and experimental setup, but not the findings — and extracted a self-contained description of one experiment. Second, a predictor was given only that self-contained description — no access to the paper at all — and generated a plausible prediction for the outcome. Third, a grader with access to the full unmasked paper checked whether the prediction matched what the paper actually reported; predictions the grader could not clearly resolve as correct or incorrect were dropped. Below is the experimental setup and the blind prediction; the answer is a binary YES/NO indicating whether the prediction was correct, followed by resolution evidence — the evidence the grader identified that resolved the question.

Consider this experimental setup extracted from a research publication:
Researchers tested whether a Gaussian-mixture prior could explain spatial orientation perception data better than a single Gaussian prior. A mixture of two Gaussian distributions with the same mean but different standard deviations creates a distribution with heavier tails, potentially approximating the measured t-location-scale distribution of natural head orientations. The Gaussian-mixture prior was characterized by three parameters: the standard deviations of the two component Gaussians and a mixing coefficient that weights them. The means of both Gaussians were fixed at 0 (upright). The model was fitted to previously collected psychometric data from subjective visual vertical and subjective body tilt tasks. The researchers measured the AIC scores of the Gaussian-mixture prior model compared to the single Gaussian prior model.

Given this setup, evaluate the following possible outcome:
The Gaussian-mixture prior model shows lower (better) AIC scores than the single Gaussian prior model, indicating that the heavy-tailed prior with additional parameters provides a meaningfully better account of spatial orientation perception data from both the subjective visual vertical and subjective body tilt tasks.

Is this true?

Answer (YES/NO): NO